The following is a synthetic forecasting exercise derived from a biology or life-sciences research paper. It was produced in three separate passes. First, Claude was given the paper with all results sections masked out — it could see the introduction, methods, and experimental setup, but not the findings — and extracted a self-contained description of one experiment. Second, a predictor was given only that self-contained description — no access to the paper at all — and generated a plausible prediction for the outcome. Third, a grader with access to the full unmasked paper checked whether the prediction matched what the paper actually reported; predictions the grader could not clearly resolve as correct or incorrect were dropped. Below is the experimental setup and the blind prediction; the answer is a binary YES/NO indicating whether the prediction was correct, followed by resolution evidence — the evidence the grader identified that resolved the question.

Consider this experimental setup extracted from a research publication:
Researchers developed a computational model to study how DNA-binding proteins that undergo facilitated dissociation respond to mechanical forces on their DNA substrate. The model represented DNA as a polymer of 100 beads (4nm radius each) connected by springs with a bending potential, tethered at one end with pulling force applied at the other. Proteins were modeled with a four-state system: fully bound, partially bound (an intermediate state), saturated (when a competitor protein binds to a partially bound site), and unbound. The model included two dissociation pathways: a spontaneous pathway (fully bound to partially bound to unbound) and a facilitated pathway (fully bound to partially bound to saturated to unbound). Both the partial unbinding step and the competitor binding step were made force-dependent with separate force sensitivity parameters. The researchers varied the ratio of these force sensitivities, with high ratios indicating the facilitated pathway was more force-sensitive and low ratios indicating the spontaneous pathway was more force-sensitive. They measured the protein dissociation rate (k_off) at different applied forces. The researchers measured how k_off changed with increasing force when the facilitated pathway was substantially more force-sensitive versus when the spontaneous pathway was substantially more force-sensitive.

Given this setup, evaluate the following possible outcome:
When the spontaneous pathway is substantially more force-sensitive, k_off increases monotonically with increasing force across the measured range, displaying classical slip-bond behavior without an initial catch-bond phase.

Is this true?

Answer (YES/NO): YES